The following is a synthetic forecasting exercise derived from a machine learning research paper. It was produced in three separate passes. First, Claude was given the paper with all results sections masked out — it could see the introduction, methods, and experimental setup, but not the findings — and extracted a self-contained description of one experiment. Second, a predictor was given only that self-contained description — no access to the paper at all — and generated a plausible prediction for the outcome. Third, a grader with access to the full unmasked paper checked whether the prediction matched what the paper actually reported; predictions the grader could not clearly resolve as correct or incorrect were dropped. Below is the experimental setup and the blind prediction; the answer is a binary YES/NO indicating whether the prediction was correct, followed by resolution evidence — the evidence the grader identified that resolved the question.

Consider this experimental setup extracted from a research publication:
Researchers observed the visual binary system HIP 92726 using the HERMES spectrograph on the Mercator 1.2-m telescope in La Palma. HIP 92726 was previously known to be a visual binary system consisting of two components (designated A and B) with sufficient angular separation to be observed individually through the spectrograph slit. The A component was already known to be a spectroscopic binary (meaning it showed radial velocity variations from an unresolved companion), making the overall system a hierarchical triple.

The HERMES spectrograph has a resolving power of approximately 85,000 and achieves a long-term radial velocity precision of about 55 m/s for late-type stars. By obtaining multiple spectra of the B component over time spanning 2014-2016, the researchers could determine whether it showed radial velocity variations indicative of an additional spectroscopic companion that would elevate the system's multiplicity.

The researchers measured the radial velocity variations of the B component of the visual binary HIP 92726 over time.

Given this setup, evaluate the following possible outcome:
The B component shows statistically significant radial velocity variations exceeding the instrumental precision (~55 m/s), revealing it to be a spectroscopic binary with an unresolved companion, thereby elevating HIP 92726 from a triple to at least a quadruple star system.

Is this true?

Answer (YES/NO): YES